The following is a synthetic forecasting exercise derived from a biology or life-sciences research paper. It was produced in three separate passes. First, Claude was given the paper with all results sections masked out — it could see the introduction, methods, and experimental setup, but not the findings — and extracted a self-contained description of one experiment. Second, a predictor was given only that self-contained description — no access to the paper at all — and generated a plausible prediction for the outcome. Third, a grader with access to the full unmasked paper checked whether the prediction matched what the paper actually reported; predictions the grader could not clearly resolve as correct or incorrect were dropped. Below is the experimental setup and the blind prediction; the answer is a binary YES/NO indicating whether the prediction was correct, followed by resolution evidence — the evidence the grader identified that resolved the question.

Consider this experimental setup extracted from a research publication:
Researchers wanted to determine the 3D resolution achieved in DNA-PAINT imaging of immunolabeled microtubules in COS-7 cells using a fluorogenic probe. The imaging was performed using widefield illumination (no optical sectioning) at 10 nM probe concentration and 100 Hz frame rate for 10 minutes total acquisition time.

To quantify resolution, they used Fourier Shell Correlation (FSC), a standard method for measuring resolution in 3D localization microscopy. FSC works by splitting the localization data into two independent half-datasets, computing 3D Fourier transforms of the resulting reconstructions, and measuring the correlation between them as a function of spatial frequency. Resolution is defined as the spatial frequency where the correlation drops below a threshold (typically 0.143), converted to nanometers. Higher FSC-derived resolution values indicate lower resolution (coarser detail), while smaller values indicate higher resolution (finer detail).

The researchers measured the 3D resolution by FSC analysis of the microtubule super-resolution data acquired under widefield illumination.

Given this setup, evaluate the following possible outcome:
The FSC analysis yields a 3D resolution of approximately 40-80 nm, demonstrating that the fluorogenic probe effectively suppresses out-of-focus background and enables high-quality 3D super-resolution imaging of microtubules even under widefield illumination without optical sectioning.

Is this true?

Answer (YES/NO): YES